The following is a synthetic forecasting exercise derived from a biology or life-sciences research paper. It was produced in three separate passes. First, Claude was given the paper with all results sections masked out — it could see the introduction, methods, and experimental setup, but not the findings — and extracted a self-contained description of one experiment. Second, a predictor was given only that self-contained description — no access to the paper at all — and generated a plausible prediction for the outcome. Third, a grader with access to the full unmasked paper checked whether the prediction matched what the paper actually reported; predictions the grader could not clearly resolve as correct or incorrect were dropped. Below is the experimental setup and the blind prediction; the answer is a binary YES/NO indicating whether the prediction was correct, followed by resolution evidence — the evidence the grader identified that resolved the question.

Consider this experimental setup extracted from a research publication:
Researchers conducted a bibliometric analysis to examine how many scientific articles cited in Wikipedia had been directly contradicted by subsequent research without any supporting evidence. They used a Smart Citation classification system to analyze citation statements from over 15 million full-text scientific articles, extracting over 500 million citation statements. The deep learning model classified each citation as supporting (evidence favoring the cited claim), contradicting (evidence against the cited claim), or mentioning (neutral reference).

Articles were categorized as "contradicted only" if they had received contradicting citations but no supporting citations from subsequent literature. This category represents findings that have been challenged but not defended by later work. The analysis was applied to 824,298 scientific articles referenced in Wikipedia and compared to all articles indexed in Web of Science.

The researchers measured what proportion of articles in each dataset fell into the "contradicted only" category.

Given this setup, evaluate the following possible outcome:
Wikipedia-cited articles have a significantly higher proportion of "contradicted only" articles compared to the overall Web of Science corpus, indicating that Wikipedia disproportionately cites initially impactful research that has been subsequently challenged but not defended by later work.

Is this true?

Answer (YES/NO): YES